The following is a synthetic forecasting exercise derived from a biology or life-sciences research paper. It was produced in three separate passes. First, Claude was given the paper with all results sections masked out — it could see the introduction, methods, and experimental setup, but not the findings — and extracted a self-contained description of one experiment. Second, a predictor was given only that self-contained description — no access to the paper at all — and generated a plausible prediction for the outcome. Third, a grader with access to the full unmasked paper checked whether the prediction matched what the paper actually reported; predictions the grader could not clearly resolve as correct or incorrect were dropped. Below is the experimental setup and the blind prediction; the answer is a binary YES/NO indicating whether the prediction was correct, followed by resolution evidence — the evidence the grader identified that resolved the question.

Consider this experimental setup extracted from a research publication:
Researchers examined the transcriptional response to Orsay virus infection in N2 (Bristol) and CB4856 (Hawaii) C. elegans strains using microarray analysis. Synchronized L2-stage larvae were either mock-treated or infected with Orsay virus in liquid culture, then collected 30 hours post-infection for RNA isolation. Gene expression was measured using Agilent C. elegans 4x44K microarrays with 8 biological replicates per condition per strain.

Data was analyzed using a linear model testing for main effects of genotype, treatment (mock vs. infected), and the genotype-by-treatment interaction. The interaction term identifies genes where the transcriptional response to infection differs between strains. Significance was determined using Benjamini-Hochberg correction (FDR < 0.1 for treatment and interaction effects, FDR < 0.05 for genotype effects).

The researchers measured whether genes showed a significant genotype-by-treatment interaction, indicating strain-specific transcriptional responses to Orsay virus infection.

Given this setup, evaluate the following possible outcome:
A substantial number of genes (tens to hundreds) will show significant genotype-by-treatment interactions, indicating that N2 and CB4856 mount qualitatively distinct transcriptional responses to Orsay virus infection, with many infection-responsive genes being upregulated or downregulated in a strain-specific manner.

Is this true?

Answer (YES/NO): NO